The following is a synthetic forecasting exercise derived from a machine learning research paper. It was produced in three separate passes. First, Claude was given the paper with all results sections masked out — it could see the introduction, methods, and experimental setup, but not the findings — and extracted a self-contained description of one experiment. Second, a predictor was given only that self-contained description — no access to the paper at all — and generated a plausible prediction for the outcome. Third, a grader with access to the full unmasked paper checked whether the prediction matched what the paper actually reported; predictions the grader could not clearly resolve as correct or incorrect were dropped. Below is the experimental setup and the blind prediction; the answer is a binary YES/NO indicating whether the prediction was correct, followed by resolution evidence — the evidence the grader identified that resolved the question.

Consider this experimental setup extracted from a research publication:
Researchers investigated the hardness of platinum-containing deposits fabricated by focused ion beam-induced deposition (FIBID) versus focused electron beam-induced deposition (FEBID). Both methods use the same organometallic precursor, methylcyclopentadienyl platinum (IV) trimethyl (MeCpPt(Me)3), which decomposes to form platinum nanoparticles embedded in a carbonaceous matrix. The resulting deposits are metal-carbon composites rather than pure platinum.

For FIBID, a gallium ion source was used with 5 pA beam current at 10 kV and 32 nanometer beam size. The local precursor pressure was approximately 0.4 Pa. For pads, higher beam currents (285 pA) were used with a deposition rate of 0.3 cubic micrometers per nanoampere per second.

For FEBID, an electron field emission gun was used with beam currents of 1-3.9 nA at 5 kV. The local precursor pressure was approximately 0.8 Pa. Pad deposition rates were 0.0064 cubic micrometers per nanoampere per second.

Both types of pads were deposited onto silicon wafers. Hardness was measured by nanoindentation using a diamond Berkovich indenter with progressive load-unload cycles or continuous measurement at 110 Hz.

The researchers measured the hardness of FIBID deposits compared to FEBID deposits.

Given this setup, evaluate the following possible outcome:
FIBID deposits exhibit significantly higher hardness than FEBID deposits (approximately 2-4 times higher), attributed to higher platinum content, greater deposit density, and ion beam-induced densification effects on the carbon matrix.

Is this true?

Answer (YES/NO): NO